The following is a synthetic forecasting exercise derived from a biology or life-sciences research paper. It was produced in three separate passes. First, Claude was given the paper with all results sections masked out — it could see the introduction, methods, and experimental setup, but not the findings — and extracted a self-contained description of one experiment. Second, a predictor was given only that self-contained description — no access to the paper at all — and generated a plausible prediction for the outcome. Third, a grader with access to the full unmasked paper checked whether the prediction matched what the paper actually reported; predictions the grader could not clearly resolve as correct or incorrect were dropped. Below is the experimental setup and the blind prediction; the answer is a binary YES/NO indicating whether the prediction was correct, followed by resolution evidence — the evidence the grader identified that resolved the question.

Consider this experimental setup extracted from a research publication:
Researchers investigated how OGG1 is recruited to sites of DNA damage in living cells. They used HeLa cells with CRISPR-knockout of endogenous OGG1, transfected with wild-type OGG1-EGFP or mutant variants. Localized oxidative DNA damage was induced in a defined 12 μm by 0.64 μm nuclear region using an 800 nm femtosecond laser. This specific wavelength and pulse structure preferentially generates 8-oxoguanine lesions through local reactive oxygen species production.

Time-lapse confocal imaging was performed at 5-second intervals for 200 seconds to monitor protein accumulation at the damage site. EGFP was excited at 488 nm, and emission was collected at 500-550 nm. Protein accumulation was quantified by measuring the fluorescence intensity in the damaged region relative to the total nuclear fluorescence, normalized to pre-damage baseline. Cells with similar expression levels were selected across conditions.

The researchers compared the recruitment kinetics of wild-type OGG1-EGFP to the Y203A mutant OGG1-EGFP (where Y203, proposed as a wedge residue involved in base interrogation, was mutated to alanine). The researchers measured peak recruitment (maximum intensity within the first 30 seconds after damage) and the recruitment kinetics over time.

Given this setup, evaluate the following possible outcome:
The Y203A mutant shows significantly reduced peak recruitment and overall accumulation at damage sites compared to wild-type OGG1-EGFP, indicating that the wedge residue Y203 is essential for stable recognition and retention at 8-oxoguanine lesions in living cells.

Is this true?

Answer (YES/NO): YES